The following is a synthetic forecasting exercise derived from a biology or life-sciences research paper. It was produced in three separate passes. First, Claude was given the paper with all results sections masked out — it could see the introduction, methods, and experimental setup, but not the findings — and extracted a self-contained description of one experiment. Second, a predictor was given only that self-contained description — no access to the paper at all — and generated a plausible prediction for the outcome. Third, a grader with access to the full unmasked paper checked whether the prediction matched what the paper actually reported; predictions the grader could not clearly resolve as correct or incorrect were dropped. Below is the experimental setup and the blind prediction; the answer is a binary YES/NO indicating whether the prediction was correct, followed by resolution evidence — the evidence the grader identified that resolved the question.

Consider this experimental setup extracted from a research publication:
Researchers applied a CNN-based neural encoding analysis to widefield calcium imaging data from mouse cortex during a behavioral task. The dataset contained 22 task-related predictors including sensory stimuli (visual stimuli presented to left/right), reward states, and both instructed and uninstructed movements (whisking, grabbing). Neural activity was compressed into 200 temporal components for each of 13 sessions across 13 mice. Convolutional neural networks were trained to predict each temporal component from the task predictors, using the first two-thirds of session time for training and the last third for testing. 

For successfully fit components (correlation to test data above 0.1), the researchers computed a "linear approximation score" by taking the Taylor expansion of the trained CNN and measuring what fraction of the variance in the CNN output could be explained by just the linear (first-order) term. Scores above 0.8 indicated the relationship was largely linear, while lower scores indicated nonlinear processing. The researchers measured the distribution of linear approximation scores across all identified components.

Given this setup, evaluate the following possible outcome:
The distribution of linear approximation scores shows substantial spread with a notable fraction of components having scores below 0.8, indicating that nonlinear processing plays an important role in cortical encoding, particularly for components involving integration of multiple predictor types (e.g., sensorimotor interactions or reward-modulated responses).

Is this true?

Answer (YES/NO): NO